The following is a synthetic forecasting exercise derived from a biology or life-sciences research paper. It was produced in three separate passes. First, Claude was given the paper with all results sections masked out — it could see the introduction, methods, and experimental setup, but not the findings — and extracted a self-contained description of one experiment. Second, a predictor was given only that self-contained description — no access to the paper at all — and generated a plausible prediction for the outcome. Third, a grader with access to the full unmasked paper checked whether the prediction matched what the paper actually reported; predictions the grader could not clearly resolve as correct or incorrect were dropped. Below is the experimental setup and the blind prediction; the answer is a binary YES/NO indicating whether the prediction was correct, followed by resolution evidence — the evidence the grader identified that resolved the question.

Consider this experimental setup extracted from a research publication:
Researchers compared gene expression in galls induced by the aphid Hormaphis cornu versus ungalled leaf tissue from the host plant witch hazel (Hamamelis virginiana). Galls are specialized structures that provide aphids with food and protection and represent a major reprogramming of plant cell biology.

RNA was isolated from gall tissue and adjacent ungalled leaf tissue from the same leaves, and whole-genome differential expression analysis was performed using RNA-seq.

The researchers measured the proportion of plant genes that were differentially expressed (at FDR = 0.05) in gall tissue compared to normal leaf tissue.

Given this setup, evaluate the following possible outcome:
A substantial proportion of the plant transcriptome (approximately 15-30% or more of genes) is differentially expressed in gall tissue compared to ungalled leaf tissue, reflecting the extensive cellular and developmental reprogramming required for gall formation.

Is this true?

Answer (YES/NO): YES